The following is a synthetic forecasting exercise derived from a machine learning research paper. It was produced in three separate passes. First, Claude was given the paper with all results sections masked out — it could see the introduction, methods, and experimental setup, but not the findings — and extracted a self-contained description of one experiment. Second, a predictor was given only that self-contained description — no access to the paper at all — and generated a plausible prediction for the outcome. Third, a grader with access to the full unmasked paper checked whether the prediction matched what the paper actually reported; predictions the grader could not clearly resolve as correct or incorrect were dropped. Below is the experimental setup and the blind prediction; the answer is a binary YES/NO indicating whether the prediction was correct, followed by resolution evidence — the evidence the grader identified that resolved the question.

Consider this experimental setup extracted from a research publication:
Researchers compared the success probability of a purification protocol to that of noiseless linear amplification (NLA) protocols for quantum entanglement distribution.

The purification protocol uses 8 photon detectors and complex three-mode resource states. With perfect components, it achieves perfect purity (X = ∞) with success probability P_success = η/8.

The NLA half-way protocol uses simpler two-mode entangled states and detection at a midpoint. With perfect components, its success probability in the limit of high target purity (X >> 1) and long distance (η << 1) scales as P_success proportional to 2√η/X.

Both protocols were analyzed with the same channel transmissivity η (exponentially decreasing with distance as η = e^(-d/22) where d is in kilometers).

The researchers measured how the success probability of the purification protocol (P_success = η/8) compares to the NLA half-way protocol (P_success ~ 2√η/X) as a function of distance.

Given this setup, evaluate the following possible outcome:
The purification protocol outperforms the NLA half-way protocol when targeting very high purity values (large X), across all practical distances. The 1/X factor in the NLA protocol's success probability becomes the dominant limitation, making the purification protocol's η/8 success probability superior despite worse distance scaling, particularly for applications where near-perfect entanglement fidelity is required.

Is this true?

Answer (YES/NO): NO